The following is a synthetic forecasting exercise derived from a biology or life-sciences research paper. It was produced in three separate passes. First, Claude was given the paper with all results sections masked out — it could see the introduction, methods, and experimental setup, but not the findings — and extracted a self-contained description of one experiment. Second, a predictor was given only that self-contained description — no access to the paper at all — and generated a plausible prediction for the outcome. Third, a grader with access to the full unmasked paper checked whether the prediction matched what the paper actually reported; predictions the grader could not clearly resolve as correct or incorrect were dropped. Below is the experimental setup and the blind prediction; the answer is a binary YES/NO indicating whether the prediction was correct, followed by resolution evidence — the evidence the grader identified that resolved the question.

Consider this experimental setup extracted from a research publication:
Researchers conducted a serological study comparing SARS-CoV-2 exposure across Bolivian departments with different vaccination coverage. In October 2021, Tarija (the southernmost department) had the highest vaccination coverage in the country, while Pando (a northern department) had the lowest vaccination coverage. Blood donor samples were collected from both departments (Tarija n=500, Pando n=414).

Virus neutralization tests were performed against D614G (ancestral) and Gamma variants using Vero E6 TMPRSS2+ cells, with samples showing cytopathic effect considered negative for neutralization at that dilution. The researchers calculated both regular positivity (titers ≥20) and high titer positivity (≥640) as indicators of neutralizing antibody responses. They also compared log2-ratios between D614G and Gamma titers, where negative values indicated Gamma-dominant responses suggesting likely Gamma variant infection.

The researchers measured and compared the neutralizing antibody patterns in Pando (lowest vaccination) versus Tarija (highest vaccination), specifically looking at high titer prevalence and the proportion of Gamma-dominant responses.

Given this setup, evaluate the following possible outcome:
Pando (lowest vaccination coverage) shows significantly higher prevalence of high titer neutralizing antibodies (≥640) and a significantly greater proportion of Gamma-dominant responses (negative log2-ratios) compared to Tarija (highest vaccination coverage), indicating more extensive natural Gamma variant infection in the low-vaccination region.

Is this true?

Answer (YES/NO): YES